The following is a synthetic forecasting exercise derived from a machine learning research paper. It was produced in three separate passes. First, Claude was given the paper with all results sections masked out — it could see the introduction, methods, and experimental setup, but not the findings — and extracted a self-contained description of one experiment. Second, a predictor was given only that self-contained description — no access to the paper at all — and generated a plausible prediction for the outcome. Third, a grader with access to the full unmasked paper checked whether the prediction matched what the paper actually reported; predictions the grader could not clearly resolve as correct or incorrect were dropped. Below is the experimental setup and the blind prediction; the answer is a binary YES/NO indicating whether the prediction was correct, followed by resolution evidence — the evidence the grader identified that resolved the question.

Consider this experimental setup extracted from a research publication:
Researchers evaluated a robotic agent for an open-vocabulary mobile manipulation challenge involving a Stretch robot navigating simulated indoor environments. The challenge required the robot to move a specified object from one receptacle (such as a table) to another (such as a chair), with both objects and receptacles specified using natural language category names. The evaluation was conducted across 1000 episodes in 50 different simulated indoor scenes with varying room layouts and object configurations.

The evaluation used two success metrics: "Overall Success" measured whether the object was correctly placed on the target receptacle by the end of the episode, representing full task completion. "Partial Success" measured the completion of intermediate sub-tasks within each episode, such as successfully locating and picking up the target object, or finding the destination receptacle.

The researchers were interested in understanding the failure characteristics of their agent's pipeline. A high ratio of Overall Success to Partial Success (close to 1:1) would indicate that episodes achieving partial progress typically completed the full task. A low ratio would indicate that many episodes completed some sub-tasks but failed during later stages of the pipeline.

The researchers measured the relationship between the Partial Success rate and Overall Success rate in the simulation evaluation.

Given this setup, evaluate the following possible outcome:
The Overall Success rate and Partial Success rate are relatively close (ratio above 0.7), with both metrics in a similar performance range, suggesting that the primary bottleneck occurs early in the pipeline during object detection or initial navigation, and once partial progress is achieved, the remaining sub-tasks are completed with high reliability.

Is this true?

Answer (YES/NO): NO